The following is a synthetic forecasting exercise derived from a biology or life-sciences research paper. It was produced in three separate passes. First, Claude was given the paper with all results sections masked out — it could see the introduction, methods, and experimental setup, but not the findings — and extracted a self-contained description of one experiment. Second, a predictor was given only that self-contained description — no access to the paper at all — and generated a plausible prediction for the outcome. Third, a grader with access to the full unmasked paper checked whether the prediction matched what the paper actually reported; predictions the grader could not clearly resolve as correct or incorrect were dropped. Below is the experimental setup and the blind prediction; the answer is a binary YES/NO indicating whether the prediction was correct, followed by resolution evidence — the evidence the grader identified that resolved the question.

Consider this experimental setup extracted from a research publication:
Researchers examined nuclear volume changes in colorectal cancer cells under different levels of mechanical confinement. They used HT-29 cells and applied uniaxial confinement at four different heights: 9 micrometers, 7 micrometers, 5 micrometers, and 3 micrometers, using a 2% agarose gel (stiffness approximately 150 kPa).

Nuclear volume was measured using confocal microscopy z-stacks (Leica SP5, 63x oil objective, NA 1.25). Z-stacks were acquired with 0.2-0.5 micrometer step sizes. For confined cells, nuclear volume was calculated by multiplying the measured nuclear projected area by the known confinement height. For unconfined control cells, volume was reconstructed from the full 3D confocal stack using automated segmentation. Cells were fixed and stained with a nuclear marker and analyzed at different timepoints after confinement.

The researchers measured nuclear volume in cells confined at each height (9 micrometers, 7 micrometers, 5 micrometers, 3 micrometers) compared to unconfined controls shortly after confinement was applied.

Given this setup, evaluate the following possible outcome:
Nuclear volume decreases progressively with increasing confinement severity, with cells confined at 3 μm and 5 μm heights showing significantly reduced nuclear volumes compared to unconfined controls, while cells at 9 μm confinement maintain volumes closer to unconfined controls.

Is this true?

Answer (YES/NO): NO